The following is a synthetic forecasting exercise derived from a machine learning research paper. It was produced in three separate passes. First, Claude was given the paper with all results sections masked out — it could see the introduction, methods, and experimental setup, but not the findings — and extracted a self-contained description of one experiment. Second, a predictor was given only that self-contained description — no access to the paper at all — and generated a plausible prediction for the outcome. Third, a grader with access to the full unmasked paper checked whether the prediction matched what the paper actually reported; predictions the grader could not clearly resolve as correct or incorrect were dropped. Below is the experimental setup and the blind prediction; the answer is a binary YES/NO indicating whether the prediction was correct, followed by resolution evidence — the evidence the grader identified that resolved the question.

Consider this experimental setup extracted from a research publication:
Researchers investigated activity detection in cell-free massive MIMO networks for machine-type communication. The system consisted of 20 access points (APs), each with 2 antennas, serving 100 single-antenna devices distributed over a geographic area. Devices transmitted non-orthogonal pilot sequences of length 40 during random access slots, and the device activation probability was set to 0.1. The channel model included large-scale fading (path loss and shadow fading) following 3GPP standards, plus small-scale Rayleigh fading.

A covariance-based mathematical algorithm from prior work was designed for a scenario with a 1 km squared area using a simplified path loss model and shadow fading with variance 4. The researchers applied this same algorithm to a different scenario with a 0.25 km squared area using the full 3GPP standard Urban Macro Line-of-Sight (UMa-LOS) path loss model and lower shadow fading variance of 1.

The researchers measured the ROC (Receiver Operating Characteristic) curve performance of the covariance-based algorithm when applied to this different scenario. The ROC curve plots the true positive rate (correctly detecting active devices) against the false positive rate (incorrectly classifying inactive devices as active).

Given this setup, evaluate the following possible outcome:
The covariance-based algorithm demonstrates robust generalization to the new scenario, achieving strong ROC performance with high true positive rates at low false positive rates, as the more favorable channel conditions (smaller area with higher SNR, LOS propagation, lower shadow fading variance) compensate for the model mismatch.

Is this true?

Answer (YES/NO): NO